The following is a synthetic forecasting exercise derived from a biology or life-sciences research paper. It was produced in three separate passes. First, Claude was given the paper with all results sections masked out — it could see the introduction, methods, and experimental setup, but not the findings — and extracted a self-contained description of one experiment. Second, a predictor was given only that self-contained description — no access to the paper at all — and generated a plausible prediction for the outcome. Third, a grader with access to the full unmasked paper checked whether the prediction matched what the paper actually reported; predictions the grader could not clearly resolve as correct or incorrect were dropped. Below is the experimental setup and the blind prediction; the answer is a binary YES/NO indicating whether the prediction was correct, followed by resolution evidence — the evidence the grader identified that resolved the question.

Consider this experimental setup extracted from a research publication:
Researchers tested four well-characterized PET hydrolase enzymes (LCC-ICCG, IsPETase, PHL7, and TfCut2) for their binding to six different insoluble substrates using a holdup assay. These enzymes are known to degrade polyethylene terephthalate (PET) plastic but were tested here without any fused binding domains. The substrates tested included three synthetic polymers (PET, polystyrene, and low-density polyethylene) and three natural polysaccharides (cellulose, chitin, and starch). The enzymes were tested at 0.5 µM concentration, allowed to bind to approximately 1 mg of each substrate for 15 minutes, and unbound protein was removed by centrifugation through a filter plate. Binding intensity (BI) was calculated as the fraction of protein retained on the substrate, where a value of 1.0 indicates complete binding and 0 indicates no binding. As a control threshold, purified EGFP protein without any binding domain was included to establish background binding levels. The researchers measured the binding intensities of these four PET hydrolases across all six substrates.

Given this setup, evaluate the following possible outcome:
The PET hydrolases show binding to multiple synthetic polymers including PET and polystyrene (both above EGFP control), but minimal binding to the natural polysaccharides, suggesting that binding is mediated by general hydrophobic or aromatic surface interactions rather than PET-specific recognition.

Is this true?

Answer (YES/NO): YES